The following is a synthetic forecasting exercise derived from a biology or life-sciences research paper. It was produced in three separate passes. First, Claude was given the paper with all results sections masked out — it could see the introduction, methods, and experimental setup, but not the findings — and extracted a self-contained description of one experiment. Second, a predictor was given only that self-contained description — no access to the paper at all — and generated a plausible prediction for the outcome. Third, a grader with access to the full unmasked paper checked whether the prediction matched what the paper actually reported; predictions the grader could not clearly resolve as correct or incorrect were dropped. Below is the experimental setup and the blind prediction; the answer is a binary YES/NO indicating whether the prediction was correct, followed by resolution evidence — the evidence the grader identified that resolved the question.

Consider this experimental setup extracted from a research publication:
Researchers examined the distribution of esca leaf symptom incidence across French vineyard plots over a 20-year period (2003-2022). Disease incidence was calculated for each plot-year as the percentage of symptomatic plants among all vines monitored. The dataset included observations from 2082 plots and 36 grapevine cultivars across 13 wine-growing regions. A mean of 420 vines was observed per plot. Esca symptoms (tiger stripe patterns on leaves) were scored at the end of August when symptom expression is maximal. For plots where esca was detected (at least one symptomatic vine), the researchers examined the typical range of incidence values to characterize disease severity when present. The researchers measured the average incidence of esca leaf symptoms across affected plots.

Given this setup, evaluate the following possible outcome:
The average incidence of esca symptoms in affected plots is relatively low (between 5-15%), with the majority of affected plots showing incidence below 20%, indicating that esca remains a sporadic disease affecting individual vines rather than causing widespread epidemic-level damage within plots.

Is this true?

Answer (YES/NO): NO